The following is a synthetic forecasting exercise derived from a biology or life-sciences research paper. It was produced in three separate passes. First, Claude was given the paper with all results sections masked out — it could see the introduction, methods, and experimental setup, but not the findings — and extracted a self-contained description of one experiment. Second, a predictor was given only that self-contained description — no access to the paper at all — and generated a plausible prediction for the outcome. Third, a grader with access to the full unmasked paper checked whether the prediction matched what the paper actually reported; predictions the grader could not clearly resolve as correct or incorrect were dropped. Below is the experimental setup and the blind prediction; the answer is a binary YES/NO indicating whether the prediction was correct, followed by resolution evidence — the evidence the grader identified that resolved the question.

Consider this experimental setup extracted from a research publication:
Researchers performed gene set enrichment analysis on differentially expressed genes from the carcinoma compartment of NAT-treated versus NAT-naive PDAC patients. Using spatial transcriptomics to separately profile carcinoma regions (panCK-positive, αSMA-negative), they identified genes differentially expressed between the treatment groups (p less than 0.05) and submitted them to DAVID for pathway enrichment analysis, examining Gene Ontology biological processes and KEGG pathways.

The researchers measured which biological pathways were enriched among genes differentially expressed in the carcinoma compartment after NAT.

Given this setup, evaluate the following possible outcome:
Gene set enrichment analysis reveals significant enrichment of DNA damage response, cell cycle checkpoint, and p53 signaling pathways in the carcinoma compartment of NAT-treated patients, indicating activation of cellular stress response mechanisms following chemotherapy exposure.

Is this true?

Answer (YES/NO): NO